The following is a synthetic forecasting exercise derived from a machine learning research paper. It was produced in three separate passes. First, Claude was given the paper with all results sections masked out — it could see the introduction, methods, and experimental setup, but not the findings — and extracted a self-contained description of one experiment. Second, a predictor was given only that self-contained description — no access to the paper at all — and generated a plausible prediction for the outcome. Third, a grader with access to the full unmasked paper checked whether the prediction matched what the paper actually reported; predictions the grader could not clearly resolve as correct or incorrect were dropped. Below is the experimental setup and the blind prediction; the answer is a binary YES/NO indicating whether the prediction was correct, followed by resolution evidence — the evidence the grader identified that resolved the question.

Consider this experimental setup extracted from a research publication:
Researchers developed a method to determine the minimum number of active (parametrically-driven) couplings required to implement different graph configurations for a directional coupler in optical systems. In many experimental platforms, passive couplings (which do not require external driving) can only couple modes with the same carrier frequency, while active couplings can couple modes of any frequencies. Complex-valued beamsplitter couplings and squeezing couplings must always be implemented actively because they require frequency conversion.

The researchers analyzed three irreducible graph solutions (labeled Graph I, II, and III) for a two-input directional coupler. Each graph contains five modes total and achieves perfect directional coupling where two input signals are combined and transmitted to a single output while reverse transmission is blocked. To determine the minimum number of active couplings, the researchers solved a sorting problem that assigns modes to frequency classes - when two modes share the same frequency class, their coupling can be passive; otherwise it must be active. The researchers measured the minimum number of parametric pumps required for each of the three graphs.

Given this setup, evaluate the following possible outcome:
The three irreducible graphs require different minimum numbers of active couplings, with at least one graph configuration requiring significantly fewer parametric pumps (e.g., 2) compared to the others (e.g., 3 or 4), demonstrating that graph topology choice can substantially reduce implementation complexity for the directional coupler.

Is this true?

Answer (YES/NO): NO